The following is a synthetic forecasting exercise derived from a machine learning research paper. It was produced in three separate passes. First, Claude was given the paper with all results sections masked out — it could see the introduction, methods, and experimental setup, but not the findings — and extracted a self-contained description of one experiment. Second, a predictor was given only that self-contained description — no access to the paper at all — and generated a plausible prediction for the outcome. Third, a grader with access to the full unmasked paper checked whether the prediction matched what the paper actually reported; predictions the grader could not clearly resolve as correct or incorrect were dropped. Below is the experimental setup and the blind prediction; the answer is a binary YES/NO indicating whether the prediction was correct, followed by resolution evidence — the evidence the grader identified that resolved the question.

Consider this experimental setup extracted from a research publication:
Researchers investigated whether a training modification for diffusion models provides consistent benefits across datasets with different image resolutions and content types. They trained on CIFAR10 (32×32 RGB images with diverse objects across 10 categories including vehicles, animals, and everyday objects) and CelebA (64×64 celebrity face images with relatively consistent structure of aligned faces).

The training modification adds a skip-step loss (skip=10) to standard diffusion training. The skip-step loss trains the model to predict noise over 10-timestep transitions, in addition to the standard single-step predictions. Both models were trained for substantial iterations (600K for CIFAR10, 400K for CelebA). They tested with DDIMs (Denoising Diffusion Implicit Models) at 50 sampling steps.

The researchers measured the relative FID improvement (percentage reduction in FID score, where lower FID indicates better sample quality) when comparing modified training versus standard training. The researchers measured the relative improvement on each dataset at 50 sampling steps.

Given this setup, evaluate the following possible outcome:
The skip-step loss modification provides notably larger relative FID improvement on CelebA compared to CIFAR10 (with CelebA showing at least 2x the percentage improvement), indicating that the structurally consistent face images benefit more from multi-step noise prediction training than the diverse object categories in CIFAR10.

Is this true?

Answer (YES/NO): NO